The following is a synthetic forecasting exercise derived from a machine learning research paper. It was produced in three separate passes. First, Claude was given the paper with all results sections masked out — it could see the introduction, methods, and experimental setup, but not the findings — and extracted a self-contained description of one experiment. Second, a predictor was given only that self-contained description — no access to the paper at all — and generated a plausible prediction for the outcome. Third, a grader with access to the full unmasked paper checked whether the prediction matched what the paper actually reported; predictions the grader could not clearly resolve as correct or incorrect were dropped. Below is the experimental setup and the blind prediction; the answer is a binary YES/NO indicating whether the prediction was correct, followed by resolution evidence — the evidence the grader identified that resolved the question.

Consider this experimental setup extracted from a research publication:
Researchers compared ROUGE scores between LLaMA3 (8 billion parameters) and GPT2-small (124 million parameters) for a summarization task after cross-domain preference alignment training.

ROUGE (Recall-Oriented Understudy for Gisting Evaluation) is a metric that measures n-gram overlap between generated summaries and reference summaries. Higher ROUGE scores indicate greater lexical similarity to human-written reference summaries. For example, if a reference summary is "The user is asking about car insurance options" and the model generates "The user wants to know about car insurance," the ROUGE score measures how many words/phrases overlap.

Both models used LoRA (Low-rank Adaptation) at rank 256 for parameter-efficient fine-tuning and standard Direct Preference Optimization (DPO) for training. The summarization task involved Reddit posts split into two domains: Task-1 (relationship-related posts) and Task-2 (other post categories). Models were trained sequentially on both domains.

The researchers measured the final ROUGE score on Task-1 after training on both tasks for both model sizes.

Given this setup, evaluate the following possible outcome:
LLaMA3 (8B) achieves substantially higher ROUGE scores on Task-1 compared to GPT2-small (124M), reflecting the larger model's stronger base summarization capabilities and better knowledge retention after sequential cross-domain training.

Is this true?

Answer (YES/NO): NO